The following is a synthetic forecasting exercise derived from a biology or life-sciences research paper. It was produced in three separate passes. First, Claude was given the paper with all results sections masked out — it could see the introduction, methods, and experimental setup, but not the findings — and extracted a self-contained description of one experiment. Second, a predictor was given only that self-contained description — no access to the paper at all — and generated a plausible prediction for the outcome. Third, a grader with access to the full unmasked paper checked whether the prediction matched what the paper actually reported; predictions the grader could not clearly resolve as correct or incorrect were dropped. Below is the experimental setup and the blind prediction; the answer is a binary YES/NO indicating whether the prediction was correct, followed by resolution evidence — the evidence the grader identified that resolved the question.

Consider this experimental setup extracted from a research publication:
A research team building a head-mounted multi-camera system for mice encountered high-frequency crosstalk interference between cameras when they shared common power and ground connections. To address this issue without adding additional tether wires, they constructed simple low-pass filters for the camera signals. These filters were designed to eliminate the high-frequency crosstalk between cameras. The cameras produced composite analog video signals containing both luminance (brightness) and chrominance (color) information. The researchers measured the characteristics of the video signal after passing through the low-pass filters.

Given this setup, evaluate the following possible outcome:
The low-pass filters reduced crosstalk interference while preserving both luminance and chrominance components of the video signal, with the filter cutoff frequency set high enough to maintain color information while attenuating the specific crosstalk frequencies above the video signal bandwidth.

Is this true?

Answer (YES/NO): NO